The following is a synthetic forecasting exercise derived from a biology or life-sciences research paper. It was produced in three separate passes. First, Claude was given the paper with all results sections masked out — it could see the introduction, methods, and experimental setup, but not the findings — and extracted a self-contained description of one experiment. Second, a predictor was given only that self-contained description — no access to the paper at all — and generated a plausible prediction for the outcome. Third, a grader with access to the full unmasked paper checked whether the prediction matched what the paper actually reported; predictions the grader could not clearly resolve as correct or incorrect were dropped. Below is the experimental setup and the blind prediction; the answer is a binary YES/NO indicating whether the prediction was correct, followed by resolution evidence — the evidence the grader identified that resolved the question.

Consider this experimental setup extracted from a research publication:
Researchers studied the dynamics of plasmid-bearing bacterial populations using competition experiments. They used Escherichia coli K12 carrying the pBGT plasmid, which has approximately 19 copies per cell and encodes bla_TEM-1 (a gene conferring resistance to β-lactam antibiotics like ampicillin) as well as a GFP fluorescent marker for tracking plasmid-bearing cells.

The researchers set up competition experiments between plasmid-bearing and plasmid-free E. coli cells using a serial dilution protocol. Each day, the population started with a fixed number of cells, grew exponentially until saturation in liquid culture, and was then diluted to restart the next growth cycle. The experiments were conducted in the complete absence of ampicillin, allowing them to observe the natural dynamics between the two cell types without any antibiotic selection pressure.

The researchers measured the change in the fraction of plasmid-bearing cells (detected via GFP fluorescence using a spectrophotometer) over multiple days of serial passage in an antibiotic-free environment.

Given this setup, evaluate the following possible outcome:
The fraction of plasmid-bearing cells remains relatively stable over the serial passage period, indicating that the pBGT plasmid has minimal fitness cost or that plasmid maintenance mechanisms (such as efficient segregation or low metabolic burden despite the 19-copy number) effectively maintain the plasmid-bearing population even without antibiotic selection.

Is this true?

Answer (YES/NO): NO